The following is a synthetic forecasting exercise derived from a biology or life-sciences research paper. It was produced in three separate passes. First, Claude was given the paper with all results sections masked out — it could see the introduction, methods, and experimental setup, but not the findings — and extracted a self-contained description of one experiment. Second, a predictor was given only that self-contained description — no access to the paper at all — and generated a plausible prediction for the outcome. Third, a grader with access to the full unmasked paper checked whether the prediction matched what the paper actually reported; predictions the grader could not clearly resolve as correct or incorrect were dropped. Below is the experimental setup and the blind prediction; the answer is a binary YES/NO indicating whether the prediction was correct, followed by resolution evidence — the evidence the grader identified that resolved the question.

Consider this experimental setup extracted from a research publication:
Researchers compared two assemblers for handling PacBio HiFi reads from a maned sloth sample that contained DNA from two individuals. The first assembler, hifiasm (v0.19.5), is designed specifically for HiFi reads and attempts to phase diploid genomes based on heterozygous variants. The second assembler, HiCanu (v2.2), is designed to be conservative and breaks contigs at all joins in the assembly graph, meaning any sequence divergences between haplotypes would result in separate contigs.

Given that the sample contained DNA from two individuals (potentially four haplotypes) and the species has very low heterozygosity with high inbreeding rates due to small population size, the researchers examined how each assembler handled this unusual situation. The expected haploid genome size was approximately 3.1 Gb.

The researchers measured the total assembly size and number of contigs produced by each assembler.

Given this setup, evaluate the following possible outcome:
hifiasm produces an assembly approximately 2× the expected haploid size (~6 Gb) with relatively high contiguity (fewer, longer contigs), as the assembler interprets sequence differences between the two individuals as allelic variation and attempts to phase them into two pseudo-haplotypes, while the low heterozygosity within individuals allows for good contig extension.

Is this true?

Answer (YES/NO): NO